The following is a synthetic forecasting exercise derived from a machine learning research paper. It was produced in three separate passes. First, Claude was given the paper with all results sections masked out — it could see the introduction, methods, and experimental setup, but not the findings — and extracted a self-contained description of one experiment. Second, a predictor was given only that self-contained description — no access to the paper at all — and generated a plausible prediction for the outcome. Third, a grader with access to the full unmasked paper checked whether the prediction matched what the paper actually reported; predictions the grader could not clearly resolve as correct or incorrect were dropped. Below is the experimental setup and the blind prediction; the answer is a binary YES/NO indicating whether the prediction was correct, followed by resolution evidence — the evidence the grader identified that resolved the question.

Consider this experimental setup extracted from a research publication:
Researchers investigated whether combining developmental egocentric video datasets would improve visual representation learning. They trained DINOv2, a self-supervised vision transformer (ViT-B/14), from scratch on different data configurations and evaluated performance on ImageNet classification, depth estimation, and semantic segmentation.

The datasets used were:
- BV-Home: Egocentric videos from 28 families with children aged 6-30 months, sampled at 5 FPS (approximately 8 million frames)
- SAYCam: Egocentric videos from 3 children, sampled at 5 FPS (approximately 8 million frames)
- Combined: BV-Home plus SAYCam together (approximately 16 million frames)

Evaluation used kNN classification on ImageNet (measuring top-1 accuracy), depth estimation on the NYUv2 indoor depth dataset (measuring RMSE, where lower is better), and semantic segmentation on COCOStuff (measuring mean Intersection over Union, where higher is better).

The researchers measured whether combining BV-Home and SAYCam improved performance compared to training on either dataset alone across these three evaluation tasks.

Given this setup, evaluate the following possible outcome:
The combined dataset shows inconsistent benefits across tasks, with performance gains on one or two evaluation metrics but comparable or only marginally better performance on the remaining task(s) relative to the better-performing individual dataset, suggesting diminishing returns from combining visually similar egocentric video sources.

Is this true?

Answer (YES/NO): NO